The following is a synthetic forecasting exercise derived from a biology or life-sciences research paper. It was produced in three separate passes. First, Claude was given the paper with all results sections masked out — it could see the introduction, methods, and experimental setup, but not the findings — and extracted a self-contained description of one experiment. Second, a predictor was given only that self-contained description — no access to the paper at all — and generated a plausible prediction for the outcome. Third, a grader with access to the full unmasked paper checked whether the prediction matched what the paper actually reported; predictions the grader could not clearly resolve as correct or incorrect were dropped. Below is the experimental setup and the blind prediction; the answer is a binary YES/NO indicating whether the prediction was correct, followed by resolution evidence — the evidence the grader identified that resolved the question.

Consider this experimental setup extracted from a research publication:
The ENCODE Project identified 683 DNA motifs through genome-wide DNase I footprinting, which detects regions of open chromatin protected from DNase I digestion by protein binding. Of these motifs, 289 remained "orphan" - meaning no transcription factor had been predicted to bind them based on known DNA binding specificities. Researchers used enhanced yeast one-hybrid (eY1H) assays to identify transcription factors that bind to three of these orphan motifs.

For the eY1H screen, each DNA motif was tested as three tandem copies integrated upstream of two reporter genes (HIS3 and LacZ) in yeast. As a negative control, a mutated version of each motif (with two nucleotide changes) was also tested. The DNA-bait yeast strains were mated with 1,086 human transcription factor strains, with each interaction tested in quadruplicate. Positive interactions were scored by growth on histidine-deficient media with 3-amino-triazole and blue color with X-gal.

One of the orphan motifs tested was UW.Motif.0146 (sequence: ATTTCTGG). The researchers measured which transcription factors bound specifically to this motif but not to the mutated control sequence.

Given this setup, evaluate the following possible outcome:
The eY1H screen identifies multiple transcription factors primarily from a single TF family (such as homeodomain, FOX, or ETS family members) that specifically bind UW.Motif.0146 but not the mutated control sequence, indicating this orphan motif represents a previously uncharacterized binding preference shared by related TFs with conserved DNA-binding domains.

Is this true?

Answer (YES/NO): NO